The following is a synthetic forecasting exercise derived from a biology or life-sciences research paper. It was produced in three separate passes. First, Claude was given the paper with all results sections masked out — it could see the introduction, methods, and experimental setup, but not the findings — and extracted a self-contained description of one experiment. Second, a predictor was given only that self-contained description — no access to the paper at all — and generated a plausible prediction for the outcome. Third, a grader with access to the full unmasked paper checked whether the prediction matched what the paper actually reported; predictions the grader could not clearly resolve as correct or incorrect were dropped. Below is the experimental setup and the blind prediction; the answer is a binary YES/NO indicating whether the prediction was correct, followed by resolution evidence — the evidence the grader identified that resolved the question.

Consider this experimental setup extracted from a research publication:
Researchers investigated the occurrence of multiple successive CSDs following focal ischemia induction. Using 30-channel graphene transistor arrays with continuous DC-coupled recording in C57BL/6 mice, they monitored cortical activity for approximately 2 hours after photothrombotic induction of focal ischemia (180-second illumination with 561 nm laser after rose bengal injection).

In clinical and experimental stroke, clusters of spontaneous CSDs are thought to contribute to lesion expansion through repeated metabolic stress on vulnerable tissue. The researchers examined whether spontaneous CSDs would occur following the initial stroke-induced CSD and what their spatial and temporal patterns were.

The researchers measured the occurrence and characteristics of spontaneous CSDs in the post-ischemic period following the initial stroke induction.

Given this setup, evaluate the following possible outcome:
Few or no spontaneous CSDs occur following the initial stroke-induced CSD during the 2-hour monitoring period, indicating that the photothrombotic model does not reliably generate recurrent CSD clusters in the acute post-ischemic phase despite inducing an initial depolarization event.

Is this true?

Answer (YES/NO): NO